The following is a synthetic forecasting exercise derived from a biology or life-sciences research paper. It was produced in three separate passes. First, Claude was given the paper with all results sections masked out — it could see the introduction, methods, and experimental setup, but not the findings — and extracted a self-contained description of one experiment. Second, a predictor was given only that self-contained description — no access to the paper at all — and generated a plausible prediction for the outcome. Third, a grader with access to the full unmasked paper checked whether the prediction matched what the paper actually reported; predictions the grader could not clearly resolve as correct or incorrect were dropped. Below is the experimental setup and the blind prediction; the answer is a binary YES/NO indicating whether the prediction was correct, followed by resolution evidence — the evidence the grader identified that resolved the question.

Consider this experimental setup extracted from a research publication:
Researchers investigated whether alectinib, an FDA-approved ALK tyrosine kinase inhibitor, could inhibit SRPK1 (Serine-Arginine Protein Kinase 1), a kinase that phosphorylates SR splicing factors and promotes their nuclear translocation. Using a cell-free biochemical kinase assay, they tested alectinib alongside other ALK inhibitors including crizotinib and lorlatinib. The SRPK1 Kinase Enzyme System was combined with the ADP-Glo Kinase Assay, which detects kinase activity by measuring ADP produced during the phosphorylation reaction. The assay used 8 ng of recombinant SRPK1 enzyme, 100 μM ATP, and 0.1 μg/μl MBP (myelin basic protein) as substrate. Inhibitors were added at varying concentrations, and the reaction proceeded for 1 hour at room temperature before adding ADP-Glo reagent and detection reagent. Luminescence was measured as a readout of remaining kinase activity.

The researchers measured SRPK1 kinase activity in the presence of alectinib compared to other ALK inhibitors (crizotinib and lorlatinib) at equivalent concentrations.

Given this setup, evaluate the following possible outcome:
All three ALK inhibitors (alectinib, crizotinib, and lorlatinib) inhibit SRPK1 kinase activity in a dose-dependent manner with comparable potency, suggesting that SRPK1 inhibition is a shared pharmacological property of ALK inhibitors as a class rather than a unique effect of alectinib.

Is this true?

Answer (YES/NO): NO